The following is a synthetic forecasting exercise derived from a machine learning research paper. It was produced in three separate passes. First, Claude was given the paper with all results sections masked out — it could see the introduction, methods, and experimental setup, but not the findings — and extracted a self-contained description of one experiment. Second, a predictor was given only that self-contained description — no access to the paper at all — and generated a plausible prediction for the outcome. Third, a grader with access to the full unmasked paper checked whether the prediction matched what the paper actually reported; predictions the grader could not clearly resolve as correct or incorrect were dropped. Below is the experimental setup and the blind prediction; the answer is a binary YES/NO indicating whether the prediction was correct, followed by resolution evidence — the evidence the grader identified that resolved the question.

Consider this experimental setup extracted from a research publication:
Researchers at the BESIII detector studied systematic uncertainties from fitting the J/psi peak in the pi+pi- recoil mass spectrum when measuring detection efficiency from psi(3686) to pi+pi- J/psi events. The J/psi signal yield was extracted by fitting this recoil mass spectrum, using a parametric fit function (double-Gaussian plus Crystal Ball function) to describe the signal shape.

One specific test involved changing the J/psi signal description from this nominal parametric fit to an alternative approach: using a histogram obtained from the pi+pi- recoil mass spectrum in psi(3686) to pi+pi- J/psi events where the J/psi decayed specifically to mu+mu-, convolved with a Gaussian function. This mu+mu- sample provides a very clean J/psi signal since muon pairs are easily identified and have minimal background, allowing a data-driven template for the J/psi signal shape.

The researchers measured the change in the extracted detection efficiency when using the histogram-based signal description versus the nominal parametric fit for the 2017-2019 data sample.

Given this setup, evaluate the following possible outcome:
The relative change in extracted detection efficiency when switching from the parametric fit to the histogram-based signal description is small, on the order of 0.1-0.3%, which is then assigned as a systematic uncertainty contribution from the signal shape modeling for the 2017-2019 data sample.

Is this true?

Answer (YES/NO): NO